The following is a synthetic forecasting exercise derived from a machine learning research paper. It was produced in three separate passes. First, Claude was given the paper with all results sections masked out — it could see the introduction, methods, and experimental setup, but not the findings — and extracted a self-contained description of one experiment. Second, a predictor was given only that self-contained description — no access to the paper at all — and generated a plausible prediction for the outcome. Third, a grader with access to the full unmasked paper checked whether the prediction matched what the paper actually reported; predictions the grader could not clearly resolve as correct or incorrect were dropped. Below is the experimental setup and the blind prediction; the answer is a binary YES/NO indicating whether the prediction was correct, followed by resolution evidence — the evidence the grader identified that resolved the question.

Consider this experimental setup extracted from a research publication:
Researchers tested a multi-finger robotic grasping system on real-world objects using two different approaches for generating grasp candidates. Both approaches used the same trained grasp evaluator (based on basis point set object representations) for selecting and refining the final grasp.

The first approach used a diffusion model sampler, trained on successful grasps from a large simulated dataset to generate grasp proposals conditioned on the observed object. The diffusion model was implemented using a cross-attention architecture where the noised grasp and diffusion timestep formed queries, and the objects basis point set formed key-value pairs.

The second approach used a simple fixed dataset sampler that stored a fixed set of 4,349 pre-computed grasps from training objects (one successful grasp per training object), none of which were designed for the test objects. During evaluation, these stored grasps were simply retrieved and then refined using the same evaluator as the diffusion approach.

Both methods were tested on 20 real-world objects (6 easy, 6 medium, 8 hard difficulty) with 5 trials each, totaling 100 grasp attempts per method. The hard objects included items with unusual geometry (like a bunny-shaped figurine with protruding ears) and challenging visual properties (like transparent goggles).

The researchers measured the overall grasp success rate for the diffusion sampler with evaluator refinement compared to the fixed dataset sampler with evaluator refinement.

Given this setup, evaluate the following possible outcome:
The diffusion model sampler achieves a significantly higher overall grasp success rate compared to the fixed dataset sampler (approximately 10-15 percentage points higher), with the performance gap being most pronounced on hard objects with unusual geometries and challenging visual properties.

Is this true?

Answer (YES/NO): NO